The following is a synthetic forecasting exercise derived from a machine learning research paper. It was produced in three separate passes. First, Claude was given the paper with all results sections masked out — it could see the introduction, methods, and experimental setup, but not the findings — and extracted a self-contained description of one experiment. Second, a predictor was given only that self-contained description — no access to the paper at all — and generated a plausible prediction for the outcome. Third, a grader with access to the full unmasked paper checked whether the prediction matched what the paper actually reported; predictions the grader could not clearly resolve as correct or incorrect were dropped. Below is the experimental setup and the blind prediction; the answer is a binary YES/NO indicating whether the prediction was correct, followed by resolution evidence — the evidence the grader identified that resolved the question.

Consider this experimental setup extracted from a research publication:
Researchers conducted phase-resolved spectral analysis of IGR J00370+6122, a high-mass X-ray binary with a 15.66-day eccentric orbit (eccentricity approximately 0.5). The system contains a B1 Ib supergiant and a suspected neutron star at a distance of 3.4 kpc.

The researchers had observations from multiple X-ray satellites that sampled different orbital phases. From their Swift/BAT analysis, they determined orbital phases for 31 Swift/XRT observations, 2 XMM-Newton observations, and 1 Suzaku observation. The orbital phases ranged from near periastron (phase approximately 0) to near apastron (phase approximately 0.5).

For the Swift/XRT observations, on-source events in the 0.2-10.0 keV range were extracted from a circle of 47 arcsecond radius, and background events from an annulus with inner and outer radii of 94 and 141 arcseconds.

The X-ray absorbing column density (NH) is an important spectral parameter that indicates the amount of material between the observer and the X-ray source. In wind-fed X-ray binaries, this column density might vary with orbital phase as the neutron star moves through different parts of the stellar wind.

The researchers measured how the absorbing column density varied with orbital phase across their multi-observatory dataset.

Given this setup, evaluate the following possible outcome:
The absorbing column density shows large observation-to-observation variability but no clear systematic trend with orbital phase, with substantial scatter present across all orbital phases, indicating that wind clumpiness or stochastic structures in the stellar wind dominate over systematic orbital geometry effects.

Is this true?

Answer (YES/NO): NO